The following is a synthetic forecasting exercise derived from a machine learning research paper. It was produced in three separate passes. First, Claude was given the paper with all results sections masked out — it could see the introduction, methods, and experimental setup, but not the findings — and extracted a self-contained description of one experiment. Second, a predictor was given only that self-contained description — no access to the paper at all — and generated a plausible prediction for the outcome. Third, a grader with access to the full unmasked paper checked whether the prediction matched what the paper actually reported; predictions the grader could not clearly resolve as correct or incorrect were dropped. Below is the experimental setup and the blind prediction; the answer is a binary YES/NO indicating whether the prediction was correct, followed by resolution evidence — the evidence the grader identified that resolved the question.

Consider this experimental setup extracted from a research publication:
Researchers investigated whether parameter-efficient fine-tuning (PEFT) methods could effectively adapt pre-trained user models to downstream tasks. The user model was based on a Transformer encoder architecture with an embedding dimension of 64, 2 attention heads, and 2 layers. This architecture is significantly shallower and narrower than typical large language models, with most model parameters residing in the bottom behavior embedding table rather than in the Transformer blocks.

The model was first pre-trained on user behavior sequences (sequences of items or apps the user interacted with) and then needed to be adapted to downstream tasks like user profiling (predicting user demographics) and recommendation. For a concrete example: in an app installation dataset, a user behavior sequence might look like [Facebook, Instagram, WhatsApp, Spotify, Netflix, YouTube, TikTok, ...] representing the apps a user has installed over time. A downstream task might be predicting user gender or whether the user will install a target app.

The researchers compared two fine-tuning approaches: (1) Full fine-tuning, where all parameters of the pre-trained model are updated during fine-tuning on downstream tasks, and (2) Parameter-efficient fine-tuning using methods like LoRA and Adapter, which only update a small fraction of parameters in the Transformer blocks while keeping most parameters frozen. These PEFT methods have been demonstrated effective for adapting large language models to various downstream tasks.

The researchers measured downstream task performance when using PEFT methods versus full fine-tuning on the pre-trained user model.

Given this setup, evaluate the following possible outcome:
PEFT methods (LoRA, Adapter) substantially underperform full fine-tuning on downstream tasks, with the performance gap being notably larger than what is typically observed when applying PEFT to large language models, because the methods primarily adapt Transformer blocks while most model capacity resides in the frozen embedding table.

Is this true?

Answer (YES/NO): YES